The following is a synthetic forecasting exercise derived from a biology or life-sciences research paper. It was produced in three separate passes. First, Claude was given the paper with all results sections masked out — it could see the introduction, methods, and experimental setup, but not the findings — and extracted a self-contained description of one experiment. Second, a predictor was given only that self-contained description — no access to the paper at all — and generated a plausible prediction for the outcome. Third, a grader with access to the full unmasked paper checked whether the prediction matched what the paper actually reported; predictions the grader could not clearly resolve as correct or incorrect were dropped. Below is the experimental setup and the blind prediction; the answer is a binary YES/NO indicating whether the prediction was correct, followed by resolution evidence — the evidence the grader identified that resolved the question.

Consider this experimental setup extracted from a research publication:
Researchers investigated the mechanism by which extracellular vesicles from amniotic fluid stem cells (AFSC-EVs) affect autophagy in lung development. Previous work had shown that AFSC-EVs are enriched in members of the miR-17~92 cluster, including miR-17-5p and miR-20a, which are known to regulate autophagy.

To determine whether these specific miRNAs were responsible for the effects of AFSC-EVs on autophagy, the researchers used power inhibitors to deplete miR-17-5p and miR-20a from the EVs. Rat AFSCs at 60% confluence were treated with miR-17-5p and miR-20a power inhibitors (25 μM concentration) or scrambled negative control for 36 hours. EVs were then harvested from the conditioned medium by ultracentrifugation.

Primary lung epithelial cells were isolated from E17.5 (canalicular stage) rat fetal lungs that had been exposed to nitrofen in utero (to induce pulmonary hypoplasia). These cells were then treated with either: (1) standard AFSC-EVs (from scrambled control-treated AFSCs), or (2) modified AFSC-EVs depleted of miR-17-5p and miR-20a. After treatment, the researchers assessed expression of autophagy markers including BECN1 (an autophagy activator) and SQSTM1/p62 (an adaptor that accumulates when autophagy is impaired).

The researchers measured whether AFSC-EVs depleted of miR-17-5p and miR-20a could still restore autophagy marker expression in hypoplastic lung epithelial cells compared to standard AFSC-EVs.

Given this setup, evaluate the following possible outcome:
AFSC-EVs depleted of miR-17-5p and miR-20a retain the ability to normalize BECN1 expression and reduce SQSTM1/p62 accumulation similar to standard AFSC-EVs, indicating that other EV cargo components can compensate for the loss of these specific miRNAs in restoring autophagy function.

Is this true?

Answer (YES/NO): NO